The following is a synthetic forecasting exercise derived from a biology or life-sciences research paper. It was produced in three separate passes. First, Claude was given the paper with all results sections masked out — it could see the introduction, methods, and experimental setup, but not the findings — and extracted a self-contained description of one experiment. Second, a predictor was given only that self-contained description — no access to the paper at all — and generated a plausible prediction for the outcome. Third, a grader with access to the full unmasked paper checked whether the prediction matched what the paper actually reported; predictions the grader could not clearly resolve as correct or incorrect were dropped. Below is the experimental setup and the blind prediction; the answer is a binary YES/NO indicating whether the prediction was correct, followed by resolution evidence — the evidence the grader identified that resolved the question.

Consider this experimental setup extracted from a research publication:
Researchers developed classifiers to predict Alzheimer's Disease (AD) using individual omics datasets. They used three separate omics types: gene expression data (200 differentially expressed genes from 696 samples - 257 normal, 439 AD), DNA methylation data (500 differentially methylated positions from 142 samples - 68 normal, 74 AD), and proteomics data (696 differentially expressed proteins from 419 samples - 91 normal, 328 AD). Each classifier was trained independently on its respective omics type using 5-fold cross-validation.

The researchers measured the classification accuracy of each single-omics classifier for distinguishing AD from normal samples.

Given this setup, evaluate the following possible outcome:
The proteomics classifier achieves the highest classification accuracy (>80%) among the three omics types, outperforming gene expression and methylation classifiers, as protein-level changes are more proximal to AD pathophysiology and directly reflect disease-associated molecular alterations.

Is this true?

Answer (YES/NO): YES